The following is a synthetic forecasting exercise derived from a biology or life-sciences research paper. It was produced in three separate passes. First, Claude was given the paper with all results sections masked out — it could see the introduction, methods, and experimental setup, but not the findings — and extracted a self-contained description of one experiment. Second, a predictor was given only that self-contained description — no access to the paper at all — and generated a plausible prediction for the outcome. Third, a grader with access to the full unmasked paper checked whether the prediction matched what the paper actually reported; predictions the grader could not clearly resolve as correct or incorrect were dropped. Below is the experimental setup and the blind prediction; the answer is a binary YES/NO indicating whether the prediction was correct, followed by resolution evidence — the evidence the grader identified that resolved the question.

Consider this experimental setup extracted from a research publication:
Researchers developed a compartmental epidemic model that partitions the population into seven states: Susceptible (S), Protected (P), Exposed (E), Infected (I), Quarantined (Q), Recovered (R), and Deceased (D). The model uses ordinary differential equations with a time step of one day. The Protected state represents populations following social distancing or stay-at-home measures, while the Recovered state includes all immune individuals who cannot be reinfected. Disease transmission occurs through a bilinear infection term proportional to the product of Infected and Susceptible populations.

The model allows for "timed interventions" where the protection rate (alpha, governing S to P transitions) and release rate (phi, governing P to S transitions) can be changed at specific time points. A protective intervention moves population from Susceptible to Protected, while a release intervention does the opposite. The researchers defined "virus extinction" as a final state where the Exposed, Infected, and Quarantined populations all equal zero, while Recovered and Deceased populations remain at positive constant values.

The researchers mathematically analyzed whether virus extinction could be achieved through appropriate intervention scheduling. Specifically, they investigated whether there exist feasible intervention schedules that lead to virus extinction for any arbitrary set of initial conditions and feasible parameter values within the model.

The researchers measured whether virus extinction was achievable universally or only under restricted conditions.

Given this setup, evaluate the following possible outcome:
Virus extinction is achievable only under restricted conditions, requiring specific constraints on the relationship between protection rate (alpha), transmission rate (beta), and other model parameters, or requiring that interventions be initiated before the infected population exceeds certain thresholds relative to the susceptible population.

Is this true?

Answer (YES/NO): NO